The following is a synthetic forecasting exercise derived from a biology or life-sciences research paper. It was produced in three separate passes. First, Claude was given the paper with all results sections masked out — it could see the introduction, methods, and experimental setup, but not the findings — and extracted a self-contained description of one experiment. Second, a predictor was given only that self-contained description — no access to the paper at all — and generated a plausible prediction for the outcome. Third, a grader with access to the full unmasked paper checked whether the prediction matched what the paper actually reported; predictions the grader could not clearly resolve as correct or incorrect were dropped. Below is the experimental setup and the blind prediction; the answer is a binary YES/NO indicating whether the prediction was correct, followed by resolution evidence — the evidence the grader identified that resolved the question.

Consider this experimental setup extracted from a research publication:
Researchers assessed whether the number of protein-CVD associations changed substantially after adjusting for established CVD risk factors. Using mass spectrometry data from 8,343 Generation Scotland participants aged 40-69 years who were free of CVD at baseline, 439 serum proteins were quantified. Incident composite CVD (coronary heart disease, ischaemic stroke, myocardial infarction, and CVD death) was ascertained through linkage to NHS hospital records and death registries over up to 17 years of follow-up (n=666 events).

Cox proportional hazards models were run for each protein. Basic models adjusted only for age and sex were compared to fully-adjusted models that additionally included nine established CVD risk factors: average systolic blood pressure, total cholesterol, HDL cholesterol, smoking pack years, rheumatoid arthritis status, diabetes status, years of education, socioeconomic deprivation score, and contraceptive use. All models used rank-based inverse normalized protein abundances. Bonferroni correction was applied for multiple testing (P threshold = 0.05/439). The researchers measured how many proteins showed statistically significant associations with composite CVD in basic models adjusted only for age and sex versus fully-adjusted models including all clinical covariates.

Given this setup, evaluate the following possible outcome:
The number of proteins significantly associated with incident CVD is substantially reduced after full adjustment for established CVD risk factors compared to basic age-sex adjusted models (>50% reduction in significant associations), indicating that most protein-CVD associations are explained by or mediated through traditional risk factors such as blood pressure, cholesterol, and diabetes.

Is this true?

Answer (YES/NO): YES